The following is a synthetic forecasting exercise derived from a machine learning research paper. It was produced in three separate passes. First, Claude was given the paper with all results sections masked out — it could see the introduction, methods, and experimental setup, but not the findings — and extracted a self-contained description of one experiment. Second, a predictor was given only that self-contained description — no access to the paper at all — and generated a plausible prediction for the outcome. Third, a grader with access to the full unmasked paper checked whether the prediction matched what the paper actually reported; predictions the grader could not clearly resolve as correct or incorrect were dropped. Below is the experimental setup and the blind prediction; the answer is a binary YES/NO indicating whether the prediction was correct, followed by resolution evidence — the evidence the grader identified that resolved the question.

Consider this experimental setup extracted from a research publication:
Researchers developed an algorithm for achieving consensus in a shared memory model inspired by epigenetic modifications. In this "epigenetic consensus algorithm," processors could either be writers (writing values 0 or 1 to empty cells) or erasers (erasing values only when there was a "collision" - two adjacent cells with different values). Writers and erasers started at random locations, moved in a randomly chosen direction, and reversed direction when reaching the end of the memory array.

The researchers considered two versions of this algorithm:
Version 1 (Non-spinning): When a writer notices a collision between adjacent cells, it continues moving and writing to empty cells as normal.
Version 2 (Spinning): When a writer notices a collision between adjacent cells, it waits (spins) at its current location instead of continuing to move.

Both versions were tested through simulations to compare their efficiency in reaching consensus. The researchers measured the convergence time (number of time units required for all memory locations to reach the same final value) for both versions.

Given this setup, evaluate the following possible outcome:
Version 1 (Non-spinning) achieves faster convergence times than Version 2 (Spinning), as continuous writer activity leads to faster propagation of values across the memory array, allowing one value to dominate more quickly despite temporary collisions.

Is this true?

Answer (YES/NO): NO